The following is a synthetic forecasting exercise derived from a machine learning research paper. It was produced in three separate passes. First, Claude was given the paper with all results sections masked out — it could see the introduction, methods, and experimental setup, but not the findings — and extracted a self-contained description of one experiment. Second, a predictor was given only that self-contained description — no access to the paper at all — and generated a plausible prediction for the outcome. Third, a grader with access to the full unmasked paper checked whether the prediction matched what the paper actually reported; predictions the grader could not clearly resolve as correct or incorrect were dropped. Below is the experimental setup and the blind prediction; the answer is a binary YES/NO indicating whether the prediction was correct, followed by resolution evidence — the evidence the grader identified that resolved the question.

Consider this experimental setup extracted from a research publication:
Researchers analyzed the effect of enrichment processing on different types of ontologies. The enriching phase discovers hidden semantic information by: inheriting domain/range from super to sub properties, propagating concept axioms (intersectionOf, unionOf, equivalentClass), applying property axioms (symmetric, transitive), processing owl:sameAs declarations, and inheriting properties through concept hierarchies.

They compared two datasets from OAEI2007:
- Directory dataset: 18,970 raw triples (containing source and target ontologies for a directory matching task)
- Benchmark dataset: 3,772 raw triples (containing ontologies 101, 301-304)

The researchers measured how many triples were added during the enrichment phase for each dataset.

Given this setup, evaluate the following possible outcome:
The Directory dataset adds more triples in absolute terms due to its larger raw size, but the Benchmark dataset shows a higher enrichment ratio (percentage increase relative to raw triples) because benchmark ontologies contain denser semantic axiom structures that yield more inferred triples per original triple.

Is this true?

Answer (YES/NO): NO